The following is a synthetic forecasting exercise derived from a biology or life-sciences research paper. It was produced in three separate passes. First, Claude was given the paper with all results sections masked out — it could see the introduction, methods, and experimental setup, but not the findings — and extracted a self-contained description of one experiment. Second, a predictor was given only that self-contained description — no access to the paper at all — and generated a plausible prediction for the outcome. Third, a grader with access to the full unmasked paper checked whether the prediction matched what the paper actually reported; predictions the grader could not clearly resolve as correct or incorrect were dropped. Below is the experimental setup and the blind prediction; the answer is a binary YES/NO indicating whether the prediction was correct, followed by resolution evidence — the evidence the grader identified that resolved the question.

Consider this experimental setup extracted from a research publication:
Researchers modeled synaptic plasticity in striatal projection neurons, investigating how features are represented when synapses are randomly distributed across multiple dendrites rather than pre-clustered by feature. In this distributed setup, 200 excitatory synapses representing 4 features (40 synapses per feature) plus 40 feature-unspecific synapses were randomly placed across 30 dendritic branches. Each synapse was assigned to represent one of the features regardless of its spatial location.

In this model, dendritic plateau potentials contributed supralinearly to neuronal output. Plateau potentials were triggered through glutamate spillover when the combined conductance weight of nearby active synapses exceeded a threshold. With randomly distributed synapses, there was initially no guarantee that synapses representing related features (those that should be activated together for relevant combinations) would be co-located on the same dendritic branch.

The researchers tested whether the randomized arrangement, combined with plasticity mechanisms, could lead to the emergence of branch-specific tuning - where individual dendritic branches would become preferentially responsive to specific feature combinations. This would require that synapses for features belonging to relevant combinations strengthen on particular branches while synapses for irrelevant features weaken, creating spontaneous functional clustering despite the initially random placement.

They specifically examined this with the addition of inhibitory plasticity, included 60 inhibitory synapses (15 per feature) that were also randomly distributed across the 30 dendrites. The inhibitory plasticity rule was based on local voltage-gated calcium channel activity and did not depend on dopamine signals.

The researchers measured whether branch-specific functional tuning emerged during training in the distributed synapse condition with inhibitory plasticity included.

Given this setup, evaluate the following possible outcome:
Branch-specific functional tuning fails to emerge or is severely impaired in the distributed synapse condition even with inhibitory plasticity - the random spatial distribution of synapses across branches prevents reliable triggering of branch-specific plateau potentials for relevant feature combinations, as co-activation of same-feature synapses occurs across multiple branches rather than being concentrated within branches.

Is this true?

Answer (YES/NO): NO